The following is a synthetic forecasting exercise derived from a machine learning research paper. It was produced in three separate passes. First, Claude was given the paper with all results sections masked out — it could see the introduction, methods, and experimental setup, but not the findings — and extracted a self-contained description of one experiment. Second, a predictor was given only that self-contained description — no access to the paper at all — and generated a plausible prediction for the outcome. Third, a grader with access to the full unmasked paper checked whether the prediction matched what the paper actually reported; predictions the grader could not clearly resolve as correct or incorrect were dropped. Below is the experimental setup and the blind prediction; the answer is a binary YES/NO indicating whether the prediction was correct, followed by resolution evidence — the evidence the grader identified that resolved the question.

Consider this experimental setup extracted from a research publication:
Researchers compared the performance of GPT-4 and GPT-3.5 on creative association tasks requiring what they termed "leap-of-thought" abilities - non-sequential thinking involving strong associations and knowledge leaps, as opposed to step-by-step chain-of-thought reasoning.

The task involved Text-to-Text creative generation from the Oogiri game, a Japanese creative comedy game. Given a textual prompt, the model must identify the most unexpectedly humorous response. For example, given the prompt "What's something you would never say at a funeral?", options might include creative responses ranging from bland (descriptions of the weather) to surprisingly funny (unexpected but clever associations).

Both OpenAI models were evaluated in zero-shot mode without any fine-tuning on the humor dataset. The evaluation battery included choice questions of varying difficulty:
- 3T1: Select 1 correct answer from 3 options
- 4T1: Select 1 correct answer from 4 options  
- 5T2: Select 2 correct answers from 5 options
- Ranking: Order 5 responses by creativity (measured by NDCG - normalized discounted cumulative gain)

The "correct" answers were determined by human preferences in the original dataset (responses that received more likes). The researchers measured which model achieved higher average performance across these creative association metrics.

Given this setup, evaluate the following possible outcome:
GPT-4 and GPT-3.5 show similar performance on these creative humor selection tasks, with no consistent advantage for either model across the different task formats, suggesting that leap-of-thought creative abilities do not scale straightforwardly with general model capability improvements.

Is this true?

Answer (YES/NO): NO